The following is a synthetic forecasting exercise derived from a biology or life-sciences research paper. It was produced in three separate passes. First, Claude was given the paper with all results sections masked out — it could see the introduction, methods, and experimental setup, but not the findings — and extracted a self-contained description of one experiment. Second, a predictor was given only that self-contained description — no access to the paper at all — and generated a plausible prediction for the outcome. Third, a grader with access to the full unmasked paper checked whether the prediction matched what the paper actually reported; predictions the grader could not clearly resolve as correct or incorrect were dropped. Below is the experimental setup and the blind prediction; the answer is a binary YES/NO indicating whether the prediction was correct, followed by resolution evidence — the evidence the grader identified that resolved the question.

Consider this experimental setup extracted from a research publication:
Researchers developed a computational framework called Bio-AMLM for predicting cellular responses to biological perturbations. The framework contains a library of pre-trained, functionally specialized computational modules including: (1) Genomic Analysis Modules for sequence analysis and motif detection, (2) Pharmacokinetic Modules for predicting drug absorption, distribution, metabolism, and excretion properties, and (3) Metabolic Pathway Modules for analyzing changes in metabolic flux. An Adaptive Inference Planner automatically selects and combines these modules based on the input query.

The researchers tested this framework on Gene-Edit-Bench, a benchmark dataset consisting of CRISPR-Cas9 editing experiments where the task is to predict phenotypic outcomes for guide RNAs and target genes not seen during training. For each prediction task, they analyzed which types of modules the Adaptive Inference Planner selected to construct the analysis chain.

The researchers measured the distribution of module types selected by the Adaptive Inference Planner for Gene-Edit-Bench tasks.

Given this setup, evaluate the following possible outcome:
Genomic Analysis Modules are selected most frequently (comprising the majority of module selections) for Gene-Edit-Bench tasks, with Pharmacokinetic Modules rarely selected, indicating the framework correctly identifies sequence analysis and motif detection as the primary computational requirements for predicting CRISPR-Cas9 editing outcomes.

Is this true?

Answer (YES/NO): NO